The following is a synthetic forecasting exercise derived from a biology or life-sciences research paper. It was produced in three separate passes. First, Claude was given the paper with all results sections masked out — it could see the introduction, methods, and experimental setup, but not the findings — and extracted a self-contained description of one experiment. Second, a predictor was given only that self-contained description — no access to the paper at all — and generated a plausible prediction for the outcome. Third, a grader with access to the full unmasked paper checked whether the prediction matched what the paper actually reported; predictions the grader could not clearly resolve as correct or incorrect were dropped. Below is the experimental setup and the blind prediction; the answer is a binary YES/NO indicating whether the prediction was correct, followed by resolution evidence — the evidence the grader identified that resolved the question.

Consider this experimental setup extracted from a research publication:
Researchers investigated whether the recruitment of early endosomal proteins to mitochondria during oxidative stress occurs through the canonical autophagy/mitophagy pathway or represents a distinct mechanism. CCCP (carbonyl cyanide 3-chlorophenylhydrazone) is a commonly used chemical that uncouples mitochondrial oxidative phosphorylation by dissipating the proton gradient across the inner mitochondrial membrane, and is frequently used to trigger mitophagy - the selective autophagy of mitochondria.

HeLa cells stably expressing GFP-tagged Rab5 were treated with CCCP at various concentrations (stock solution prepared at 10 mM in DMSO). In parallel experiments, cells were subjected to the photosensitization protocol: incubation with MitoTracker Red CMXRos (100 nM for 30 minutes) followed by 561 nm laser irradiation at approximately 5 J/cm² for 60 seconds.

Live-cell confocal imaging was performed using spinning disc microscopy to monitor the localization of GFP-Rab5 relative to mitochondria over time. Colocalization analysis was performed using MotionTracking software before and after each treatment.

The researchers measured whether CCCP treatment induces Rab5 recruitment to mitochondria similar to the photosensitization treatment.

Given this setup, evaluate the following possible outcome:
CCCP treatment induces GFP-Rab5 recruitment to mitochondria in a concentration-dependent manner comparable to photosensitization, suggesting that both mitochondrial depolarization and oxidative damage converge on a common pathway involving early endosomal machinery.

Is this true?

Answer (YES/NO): NO